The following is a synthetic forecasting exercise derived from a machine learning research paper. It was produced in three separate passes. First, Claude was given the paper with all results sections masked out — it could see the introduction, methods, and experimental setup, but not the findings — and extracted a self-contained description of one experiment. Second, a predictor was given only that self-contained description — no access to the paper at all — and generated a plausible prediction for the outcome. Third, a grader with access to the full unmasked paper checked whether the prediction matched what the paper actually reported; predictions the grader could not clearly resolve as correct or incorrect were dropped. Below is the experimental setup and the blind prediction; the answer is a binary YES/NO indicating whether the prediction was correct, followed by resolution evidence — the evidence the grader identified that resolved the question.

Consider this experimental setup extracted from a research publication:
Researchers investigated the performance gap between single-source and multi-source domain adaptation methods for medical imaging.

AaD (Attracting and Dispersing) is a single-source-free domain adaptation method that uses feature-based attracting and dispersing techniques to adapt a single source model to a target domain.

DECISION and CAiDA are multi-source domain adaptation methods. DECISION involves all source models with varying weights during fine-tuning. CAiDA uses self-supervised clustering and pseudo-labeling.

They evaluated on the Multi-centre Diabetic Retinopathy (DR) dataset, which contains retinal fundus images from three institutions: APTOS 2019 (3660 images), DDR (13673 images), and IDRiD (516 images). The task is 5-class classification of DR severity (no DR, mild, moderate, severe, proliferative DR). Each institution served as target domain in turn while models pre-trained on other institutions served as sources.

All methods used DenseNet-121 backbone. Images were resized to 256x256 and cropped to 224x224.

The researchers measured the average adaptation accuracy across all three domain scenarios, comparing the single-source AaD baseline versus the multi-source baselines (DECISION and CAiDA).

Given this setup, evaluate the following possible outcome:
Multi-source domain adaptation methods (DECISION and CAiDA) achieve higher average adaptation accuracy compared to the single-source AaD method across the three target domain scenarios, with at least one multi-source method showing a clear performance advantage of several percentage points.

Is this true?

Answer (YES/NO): YES